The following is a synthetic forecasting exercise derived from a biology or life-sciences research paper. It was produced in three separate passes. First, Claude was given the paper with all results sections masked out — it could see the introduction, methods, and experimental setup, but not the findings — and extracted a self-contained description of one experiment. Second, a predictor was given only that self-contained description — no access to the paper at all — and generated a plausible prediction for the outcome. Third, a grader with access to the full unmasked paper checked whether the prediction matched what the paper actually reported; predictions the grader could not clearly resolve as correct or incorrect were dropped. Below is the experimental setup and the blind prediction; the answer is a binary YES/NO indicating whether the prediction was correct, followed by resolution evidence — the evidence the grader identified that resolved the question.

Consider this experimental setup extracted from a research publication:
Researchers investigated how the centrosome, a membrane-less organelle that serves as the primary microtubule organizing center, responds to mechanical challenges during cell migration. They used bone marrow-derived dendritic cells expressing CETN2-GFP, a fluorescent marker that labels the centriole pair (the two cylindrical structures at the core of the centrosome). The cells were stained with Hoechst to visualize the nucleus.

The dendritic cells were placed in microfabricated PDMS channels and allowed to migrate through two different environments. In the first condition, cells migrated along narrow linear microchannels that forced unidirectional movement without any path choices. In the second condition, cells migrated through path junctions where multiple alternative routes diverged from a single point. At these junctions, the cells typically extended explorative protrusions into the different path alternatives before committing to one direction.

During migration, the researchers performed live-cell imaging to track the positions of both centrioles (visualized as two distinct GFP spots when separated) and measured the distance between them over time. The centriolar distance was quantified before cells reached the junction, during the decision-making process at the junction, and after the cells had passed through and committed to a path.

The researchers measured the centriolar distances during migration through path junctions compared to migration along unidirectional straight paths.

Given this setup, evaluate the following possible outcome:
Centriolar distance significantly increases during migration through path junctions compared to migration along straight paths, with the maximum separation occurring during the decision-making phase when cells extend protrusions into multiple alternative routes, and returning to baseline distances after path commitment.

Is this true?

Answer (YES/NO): YES